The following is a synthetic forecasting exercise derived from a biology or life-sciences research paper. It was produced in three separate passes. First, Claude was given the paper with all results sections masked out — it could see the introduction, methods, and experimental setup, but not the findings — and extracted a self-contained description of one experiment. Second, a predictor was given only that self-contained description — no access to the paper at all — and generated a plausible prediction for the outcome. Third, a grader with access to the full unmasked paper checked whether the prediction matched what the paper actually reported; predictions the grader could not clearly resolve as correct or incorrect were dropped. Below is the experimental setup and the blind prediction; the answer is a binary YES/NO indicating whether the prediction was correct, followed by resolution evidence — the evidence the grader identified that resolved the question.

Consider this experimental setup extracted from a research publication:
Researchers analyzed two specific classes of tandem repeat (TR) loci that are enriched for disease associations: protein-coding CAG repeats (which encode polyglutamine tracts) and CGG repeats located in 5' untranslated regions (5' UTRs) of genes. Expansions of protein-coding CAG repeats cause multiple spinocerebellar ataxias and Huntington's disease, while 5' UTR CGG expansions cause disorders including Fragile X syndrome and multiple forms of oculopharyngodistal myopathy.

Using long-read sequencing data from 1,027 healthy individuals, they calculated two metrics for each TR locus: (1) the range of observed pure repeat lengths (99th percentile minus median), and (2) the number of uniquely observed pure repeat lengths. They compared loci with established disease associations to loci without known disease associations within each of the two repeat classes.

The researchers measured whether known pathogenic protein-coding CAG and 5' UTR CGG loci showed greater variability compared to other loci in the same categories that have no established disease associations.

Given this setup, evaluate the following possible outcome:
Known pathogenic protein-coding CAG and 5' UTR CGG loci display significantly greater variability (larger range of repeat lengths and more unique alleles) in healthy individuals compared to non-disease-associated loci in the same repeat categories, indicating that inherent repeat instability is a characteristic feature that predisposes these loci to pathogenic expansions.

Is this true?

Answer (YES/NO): YES